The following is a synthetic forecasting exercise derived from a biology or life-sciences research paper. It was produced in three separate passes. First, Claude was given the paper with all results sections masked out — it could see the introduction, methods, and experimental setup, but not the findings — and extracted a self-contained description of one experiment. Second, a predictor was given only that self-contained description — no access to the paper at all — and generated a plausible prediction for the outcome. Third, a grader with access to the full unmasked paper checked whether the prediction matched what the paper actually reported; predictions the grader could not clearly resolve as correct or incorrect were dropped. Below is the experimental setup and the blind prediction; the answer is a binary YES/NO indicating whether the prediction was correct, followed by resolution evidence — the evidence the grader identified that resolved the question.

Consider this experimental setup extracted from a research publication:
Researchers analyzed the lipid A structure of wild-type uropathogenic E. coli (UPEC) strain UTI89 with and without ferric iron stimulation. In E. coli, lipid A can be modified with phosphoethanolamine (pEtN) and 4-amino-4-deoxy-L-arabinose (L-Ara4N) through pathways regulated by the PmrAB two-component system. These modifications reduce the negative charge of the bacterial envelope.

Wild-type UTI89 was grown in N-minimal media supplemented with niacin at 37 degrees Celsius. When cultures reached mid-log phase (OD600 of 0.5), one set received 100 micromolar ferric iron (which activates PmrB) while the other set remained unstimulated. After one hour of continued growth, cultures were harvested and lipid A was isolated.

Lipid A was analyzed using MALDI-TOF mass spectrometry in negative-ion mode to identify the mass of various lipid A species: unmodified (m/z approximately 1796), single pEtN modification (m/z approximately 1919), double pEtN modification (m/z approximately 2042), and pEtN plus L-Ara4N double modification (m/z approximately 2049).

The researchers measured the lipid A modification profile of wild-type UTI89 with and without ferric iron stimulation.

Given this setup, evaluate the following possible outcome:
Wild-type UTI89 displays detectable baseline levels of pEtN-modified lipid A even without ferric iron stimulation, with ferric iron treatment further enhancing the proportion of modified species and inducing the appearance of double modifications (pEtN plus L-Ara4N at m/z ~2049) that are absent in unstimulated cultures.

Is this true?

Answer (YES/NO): YES